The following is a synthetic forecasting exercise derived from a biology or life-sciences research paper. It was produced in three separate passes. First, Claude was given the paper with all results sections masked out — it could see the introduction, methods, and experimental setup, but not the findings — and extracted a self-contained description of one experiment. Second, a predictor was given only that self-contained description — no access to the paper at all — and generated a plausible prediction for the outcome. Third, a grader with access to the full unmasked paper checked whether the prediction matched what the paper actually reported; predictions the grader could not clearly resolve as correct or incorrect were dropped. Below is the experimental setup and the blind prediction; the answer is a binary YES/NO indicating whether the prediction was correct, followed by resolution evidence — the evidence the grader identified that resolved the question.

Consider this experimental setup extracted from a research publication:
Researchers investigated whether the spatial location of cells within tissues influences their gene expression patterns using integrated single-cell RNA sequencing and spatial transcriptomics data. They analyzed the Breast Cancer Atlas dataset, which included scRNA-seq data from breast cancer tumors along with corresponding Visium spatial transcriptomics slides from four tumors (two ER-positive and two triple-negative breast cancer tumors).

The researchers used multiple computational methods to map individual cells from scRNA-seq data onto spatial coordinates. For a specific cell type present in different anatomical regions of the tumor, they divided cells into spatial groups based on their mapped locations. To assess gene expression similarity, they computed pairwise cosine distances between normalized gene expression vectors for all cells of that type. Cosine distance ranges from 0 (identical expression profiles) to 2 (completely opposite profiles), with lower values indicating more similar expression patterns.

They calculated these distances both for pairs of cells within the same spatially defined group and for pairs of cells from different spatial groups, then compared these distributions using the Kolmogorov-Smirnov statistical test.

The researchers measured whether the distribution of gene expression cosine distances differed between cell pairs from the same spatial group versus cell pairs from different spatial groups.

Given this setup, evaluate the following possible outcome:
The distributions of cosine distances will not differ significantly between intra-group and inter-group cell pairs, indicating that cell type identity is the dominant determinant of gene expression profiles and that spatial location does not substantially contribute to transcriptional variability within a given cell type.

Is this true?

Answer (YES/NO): YES